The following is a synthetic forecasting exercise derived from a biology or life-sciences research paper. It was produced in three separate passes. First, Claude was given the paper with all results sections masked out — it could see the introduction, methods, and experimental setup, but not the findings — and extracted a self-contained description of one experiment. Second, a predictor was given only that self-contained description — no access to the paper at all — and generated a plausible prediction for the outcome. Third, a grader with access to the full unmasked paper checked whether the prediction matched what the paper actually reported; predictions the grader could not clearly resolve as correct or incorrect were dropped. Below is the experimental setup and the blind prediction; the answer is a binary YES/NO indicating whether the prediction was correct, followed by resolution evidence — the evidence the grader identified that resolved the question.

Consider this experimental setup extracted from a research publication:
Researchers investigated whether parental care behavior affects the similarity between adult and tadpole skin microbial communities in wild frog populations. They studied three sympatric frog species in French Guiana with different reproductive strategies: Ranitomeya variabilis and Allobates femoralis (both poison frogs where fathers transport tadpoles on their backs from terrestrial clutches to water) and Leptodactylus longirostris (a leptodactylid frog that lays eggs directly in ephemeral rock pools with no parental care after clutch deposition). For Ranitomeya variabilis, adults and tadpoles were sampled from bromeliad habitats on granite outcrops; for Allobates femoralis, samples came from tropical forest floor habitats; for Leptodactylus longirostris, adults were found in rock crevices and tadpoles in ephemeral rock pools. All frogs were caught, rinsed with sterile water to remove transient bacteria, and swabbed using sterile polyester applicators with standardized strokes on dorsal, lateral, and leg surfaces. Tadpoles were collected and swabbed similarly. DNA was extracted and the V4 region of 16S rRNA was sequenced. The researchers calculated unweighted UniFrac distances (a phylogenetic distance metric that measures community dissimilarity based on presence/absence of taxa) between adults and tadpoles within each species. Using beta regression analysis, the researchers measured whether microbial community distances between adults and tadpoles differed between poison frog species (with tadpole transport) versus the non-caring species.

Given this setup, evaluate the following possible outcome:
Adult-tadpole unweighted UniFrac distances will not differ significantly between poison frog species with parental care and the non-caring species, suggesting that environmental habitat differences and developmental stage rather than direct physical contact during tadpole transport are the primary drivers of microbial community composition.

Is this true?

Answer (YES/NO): NO